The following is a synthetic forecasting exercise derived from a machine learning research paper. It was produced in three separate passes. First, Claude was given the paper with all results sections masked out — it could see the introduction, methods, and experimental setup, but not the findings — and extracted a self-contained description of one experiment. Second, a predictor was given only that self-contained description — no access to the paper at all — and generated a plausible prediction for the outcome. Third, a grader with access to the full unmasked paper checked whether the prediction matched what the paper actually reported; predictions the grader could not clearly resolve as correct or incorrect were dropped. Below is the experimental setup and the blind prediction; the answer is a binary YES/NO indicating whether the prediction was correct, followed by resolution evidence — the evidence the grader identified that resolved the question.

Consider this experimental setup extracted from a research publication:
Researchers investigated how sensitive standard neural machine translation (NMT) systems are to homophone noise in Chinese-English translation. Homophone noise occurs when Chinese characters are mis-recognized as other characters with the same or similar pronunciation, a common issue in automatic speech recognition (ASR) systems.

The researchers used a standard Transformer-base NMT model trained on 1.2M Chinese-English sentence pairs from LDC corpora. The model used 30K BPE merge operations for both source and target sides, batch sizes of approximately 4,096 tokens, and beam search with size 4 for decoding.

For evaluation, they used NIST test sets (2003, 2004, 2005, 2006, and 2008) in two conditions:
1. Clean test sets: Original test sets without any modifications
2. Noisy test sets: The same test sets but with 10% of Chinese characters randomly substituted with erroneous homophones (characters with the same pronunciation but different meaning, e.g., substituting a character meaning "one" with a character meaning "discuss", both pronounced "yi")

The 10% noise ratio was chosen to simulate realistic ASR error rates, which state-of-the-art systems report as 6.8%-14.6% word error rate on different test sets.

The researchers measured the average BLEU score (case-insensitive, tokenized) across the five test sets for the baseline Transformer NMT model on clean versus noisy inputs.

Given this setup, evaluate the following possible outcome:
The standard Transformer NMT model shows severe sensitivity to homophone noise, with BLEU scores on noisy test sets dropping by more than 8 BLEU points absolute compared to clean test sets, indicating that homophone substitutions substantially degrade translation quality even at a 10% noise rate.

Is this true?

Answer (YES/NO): YES